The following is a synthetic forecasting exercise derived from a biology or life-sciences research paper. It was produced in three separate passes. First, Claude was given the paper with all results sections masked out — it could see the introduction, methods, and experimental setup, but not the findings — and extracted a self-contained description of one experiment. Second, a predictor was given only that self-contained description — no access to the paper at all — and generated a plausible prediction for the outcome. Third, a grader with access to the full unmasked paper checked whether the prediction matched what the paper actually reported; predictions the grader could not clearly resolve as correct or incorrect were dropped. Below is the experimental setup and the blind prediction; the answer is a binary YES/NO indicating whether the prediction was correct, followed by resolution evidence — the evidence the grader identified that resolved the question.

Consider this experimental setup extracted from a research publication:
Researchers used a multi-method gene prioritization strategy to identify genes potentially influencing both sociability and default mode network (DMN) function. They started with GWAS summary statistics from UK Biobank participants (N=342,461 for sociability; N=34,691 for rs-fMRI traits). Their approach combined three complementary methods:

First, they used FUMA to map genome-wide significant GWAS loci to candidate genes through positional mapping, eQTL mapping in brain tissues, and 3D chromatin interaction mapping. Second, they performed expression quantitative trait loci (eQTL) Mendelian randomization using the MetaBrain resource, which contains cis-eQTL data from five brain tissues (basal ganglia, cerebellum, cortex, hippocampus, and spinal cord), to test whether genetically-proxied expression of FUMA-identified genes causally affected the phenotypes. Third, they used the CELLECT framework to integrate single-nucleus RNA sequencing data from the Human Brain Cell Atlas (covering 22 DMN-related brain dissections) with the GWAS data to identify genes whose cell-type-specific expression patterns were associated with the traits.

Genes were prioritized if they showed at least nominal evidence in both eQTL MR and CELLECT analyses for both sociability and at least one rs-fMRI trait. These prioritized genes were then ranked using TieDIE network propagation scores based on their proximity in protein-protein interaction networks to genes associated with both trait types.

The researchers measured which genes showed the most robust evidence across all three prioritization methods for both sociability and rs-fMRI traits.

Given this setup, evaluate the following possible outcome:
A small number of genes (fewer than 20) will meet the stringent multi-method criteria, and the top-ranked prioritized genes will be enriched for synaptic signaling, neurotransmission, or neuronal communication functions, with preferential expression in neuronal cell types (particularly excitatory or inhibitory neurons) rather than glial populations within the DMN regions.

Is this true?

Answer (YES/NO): NO